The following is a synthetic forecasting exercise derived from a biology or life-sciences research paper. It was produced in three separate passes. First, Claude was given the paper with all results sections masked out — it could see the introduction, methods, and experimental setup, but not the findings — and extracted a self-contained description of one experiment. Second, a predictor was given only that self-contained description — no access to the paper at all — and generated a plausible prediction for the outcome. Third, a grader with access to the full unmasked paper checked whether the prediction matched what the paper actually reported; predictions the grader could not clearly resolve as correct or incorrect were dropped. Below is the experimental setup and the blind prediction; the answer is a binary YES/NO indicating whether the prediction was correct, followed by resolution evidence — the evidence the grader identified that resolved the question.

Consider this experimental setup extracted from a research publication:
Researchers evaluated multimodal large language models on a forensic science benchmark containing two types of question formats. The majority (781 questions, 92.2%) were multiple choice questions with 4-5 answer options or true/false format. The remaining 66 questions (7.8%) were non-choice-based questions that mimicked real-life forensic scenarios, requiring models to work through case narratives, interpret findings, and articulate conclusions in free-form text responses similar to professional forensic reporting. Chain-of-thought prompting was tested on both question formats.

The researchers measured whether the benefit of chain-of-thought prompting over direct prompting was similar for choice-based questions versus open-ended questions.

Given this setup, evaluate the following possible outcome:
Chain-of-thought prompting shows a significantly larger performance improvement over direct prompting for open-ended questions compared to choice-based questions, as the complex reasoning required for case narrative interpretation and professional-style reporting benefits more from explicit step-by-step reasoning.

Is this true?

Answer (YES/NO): NO